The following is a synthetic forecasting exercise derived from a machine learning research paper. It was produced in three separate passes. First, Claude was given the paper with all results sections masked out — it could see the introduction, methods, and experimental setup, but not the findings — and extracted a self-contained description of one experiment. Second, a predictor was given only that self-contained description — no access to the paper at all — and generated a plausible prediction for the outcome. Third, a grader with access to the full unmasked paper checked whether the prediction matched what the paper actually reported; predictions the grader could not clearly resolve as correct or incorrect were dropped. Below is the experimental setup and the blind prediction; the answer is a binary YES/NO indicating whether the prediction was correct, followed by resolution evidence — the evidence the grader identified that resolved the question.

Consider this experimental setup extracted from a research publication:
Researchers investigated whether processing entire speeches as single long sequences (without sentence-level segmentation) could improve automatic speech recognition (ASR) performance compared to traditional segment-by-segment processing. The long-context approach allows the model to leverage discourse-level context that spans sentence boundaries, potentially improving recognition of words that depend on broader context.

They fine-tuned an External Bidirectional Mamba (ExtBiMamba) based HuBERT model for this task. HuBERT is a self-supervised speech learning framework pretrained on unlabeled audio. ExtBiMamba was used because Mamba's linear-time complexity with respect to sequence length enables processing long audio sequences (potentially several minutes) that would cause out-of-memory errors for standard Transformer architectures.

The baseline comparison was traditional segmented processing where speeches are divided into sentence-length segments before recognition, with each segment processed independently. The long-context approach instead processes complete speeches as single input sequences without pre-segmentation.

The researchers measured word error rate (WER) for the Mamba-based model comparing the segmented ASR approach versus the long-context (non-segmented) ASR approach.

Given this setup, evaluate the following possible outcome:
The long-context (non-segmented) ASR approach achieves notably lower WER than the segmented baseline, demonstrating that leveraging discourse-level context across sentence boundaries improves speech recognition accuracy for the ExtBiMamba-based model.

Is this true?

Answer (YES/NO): YES